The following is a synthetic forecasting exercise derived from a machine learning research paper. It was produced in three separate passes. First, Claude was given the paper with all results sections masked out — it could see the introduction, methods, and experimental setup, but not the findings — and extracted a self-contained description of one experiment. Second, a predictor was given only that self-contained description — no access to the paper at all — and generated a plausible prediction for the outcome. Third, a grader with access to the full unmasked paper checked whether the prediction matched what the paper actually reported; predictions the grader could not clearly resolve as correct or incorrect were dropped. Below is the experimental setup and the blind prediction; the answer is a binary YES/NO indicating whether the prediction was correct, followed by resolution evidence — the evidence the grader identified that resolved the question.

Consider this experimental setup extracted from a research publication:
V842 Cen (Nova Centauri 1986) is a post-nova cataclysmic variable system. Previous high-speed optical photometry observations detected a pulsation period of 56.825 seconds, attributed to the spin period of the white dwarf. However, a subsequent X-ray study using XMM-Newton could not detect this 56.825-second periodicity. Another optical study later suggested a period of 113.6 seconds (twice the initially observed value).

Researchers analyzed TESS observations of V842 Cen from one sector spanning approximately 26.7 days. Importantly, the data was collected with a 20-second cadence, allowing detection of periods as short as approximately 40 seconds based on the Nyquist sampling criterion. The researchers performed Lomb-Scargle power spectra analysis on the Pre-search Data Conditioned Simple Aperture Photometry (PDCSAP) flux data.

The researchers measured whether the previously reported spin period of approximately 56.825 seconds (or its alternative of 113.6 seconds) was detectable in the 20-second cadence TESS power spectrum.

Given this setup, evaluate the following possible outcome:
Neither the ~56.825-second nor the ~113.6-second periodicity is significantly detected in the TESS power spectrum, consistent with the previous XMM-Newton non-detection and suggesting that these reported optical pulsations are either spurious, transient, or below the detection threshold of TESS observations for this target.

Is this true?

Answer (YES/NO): YES